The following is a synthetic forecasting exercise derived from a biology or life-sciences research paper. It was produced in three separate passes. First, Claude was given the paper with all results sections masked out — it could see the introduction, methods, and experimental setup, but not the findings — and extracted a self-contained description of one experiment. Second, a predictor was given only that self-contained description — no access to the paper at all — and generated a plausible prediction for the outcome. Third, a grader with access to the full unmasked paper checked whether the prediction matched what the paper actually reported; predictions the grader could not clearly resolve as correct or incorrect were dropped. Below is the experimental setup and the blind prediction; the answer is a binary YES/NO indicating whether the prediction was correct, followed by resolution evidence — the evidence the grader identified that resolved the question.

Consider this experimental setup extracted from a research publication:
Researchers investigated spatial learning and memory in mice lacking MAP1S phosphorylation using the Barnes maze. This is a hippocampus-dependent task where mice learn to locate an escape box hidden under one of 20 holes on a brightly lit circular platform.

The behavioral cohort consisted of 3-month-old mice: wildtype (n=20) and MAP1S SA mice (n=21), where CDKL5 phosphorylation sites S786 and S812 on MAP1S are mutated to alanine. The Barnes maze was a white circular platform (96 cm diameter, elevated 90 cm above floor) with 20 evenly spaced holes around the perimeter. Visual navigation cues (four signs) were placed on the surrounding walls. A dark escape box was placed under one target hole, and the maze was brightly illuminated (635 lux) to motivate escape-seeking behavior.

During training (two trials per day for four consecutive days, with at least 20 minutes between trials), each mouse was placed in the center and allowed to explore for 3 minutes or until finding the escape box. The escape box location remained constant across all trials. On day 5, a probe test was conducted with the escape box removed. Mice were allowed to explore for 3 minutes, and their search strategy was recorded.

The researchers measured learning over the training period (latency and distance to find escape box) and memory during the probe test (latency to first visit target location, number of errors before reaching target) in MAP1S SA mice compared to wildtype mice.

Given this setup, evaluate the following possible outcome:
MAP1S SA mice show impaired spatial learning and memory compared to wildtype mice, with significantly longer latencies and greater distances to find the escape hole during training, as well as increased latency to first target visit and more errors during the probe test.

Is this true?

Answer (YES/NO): NO